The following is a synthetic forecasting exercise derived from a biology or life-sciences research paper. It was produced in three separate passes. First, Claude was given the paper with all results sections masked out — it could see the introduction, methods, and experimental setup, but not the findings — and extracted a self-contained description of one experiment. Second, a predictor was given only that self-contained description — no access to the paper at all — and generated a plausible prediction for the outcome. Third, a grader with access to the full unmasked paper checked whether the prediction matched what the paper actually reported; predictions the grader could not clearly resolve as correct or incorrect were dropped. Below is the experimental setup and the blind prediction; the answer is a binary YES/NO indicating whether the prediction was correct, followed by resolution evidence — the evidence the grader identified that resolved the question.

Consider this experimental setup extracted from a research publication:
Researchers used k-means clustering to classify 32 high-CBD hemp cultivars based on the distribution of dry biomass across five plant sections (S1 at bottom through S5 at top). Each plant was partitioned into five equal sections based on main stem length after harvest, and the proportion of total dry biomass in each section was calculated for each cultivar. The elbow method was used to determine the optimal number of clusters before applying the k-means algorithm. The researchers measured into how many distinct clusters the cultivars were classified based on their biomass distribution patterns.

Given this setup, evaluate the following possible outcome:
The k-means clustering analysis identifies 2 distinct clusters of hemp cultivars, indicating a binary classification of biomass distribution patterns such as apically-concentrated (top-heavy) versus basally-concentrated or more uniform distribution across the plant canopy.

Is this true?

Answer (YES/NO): NO